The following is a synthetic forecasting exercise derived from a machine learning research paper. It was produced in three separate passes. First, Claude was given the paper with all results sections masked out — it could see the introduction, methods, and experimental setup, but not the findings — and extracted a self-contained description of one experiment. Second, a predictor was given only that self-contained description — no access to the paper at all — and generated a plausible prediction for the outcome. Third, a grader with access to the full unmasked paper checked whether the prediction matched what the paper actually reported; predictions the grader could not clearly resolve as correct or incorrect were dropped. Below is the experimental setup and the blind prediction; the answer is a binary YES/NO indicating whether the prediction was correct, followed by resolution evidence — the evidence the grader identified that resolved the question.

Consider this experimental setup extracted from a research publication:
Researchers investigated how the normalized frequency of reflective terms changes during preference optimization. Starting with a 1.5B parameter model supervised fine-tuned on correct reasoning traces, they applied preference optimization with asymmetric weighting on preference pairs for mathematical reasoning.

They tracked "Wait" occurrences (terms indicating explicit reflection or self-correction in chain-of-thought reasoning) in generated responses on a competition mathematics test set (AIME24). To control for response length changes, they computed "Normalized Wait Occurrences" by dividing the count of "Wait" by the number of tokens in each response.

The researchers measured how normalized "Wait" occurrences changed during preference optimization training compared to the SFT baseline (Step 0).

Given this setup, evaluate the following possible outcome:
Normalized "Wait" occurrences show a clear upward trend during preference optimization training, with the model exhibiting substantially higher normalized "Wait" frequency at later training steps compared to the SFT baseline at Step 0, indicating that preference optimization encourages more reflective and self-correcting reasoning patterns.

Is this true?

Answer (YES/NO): NO